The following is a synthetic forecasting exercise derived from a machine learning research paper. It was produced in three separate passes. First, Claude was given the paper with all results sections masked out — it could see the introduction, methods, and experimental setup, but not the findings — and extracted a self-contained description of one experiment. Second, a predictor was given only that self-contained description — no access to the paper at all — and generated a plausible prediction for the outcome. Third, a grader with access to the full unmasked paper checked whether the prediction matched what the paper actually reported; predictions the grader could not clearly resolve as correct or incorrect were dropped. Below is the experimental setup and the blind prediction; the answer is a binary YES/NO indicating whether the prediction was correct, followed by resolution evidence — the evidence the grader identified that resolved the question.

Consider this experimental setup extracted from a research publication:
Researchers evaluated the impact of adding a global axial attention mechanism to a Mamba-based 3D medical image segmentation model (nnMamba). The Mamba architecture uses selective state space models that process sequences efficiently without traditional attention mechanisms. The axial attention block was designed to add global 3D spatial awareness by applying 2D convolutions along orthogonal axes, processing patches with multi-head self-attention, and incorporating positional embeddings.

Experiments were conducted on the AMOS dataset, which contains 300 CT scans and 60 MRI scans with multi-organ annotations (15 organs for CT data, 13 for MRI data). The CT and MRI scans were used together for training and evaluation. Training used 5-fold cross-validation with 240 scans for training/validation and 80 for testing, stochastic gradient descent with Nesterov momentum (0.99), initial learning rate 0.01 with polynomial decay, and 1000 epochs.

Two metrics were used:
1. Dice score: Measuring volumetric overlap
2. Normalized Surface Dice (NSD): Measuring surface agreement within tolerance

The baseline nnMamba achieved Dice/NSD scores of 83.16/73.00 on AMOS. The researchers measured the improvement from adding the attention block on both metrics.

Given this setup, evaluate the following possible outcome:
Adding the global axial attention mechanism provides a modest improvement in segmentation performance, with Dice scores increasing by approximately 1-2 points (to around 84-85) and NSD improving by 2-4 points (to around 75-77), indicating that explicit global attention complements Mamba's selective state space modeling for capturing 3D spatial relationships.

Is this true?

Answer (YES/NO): YES